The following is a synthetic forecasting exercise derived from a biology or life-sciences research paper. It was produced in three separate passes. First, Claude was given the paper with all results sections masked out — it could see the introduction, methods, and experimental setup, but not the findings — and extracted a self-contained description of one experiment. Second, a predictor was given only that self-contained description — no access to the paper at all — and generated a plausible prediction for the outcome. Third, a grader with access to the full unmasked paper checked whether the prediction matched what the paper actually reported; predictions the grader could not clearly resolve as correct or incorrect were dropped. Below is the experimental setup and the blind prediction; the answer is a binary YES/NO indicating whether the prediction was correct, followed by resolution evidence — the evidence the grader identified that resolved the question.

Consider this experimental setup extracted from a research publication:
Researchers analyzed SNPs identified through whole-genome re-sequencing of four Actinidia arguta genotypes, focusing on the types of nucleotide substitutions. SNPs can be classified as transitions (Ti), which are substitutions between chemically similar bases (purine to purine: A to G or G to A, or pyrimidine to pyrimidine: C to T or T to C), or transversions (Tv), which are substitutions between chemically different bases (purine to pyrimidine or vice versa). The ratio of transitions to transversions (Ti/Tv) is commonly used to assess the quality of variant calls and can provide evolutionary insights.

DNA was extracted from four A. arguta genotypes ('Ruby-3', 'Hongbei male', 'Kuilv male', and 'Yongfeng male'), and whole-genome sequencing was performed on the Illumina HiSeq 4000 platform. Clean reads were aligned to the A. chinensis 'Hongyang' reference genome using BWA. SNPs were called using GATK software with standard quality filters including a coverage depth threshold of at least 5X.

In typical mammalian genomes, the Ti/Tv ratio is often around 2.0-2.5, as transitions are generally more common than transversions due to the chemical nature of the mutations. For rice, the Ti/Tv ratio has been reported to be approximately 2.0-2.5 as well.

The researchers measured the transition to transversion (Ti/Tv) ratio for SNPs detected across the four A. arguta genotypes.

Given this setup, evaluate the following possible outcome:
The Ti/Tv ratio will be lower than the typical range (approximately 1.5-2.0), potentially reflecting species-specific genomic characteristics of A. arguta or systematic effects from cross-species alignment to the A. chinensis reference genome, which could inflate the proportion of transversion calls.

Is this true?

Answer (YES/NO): NO